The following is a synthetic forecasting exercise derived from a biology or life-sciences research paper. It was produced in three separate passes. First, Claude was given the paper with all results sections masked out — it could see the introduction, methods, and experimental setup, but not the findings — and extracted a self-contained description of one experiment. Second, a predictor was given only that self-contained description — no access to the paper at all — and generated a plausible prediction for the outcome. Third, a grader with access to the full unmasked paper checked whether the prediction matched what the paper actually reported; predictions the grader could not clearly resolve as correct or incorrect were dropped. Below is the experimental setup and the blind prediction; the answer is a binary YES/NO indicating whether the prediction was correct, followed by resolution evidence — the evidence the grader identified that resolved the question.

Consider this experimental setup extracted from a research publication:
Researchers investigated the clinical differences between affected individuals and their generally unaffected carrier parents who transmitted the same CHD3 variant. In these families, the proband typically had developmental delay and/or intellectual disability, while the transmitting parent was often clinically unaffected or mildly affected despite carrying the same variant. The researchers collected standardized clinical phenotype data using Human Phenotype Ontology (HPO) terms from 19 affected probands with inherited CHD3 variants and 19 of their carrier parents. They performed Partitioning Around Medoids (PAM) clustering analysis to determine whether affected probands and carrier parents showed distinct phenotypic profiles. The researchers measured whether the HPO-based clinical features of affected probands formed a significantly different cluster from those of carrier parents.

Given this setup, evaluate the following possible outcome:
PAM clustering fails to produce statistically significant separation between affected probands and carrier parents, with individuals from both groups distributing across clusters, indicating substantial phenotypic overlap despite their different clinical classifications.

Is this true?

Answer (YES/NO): NO